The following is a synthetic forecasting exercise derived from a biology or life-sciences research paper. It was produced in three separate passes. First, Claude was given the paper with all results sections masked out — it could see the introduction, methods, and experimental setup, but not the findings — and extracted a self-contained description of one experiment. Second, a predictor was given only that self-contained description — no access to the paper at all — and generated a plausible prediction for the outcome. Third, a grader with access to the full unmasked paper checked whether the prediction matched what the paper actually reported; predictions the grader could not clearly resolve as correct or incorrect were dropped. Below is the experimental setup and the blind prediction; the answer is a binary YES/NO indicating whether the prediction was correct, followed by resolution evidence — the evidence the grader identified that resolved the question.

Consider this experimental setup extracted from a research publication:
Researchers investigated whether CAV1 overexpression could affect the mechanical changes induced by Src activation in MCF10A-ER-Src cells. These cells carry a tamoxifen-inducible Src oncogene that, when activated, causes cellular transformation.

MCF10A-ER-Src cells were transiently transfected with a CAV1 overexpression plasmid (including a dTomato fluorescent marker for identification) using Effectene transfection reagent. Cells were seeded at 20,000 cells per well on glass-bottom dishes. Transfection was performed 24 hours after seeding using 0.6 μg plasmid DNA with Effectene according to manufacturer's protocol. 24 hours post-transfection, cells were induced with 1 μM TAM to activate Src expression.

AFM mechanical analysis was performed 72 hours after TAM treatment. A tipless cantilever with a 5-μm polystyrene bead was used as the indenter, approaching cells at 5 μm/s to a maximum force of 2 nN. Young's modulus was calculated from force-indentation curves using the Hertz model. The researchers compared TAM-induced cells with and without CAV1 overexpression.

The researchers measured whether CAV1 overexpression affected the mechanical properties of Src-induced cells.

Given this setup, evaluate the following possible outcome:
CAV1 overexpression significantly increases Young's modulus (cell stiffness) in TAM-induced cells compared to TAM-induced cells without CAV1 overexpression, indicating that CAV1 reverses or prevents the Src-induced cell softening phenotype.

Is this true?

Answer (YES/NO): YES